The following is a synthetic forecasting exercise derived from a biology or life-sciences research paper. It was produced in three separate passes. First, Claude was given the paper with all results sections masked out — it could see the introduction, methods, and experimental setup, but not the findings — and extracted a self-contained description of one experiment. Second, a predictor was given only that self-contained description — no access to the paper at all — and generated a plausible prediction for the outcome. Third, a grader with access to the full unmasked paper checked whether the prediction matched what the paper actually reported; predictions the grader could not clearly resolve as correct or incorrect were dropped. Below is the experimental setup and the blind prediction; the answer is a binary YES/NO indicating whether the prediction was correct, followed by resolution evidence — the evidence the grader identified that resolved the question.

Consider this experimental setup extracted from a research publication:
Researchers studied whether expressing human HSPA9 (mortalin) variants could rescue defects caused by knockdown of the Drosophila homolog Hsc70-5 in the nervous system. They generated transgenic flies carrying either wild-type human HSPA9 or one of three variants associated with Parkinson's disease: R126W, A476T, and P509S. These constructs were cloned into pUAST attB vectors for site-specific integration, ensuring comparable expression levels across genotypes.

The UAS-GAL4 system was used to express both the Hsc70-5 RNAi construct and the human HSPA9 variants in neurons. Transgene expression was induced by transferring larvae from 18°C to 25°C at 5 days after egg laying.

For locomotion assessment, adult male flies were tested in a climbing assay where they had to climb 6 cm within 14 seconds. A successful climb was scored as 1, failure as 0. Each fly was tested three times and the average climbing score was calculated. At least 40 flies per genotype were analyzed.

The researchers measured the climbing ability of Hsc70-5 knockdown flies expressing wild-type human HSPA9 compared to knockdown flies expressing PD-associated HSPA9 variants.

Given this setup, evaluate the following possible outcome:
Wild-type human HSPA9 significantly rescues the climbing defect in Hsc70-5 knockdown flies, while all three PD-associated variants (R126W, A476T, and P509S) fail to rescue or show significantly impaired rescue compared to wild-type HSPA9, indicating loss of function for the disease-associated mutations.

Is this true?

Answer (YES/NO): YES